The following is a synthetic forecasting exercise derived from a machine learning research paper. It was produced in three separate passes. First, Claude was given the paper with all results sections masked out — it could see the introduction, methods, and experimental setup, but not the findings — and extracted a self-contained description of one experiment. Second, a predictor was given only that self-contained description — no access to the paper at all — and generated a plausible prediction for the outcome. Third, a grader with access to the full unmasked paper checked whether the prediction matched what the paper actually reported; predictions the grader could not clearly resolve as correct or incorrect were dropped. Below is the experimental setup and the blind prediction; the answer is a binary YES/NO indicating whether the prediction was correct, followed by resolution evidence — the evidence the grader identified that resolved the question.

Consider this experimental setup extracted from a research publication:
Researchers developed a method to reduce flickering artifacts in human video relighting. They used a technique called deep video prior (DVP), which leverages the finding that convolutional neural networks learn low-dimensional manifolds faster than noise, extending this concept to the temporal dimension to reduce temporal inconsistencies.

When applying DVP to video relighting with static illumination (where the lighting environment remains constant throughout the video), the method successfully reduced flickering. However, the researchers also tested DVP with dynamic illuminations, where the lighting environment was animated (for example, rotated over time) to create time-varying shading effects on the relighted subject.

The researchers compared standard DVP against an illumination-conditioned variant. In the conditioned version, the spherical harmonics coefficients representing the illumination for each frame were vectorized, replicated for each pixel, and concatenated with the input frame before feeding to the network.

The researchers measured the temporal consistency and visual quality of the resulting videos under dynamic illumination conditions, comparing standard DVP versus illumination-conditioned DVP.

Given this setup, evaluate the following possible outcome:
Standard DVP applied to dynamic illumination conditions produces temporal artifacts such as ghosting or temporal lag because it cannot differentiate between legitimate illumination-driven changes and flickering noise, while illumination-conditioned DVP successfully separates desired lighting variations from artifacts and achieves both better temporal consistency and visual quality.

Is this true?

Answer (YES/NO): NO